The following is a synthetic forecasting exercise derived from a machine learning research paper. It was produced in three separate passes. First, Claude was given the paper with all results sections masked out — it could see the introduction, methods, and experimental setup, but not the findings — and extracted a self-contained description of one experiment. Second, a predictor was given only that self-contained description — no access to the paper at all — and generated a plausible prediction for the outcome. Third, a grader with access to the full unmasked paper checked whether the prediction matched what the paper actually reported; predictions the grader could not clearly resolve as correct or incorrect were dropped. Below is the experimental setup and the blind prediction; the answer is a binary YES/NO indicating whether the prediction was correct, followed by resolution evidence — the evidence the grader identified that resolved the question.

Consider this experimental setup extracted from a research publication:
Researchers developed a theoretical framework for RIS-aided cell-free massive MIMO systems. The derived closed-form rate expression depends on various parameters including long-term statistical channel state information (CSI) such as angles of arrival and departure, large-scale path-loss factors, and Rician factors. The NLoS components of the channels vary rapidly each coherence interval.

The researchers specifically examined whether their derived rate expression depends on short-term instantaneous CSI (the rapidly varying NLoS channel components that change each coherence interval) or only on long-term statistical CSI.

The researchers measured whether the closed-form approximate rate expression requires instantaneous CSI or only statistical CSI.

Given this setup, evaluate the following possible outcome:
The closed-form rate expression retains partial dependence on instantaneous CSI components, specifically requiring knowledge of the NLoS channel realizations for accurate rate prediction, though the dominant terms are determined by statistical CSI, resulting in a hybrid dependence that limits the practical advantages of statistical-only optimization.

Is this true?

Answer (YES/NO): NO